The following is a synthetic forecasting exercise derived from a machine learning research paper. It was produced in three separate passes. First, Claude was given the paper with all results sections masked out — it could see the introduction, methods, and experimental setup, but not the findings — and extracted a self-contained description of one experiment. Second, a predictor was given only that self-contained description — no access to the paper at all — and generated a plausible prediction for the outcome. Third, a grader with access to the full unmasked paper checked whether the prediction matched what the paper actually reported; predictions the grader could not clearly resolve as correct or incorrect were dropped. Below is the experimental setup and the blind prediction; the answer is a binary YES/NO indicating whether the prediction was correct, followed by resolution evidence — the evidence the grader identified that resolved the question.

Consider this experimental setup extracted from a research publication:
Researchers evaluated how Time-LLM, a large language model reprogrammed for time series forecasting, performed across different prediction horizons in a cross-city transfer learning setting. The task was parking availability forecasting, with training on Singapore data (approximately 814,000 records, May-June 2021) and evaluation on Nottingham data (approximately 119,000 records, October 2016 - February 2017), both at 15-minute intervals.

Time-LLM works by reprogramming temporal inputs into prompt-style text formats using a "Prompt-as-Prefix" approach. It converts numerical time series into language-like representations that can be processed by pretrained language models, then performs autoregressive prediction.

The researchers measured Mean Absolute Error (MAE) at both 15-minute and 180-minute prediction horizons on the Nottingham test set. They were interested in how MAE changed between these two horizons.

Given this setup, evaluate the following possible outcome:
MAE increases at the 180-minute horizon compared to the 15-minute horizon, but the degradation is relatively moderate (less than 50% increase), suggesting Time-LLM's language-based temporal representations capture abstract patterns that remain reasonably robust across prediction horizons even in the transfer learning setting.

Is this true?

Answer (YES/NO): NO